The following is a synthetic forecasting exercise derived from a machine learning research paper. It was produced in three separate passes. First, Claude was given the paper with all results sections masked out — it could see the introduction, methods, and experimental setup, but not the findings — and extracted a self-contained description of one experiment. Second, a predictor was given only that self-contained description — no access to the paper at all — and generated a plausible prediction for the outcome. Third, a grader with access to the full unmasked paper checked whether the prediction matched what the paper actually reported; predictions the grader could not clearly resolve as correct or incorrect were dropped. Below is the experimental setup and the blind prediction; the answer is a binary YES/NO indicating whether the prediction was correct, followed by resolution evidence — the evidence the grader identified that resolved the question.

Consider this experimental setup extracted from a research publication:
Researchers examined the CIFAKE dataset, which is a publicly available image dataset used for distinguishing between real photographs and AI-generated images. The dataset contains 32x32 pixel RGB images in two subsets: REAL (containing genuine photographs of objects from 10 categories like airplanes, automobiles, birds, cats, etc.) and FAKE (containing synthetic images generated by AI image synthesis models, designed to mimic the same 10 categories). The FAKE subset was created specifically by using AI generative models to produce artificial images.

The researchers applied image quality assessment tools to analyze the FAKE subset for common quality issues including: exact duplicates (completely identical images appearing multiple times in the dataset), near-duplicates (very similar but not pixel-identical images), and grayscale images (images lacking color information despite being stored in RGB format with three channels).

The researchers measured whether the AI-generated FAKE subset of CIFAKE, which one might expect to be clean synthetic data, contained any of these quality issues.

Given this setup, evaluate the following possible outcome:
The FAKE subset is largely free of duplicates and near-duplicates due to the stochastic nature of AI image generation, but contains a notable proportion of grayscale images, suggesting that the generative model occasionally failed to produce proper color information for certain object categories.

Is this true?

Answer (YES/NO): NO